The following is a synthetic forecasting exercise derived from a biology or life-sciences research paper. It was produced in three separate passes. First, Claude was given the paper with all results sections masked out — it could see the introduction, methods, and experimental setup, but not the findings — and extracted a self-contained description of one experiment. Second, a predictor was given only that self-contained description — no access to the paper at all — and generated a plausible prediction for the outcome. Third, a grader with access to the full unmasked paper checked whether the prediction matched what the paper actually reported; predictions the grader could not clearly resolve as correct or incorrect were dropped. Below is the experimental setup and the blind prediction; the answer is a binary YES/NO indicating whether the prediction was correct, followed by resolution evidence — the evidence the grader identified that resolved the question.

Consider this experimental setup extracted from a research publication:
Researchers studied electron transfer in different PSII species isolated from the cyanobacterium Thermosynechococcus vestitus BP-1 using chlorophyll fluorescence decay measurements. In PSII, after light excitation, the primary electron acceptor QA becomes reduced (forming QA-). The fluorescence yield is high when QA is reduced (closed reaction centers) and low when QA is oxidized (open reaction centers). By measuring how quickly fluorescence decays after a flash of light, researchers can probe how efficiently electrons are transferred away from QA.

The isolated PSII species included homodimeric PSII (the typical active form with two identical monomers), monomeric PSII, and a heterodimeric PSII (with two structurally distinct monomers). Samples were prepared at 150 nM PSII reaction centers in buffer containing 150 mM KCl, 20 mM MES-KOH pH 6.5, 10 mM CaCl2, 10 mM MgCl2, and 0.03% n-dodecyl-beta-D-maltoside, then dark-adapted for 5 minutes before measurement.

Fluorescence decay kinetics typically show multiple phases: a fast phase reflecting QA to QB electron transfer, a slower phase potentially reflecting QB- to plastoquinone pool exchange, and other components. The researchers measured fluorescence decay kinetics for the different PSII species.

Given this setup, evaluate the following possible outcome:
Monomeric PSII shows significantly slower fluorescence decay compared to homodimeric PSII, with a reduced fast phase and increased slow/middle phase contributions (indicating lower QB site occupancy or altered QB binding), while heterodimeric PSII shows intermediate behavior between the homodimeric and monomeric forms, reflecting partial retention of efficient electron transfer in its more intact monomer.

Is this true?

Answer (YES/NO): NO